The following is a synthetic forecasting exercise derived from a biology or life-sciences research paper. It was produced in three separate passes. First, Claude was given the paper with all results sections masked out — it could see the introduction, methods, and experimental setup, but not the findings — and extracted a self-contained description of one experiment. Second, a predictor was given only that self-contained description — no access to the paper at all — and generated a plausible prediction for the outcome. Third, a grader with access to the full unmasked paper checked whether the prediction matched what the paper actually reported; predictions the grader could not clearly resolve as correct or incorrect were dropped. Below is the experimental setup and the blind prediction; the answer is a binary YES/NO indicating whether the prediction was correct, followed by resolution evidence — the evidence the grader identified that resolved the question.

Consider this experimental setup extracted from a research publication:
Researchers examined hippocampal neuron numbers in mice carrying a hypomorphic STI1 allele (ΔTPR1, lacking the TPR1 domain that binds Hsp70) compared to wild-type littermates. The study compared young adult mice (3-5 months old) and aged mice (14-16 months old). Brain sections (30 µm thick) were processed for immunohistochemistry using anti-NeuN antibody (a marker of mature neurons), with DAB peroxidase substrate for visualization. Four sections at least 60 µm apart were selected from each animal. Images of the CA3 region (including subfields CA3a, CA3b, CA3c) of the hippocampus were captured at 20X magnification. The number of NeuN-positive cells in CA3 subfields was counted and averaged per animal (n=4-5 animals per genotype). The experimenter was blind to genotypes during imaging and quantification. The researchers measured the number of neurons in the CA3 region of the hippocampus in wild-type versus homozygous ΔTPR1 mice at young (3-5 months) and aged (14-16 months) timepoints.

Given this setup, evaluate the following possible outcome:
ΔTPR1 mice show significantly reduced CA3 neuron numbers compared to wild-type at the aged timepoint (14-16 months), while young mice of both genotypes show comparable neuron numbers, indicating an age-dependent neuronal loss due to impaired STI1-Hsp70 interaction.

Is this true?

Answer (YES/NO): YES